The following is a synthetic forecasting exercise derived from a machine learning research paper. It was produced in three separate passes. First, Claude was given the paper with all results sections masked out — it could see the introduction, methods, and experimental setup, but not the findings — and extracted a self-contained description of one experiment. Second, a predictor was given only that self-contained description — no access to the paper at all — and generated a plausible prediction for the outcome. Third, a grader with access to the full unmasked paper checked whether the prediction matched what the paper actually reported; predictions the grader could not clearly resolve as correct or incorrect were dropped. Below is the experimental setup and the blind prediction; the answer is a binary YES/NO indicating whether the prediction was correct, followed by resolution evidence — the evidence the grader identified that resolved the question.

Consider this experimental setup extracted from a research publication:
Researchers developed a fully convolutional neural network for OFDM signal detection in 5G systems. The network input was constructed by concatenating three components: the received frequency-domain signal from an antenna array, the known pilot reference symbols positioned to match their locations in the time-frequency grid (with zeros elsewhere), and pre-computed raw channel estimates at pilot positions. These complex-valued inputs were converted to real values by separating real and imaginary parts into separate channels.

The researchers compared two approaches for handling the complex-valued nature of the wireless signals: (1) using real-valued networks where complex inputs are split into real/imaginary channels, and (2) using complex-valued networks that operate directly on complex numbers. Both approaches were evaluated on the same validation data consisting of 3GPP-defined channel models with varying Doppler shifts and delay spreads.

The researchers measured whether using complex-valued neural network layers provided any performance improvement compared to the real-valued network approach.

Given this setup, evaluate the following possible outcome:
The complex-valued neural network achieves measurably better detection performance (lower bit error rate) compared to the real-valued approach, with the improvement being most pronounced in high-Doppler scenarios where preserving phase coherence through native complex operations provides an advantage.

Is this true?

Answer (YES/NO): NO